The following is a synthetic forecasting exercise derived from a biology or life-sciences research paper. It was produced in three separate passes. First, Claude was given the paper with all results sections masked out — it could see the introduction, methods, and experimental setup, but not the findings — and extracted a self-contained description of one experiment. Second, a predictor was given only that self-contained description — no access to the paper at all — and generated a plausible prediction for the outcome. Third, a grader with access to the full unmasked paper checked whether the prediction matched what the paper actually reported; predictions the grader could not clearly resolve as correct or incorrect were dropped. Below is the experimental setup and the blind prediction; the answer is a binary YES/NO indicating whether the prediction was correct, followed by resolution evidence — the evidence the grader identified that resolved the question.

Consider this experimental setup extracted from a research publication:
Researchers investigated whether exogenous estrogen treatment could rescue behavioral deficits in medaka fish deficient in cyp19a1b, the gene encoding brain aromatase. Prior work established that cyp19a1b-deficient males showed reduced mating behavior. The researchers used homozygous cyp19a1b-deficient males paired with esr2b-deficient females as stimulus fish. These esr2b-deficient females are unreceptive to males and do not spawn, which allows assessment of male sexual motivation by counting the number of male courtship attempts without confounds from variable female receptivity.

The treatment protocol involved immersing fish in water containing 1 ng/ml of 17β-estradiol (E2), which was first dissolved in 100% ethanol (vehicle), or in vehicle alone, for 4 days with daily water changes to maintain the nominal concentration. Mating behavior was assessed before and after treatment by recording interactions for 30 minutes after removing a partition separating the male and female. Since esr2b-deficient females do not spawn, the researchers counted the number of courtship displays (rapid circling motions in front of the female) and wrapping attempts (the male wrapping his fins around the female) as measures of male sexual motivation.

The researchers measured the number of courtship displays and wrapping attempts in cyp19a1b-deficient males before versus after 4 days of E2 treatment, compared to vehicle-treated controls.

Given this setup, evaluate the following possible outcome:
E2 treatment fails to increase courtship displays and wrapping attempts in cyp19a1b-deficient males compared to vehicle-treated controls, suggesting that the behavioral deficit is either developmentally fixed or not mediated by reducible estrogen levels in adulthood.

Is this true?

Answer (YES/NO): NO